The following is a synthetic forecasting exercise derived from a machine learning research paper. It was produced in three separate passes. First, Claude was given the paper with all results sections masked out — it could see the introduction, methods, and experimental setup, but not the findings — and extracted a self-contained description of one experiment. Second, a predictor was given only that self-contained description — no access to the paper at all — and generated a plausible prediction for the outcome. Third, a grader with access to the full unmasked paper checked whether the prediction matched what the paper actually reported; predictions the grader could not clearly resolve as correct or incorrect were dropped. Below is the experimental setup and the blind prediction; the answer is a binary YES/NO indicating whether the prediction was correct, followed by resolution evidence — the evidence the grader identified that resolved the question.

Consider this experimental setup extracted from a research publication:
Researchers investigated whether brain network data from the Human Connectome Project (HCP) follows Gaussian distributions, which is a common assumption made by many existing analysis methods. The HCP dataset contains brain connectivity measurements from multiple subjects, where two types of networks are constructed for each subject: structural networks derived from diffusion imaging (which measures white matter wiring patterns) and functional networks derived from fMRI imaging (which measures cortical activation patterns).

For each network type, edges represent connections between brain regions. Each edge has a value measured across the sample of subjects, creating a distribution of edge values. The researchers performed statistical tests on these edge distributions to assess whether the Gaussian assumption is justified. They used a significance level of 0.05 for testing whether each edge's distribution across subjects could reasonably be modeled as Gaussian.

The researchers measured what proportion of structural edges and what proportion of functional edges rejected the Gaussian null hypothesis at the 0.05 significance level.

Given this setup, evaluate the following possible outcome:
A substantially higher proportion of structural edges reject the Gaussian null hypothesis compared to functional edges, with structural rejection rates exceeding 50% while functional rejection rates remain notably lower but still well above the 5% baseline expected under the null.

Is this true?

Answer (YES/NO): YES